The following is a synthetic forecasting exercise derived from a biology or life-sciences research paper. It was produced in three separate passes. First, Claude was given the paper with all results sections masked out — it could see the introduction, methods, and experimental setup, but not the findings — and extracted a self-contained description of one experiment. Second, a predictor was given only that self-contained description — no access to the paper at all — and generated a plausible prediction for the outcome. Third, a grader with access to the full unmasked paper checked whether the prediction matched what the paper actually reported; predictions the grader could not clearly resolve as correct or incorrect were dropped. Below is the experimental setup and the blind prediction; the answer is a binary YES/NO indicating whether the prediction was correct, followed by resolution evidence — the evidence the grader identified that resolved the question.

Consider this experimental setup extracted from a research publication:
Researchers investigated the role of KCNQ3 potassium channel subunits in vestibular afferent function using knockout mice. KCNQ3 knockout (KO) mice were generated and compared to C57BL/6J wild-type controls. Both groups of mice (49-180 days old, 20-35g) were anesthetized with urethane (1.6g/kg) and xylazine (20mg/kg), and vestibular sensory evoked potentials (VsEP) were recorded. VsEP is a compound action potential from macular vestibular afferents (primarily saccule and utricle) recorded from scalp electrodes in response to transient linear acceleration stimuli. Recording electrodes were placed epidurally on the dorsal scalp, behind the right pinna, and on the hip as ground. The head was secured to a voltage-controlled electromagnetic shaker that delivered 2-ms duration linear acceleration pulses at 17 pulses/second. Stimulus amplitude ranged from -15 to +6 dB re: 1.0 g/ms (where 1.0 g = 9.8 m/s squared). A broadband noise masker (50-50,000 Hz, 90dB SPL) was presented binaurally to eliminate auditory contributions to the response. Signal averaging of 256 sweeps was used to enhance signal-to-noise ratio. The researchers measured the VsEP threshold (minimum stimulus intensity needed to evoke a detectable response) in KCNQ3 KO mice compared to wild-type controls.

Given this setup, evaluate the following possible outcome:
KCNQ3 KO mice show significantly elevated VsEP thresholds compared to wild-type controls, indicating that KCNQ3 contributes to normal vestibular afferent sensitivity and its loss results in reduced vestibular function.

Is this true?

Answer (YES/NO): NO